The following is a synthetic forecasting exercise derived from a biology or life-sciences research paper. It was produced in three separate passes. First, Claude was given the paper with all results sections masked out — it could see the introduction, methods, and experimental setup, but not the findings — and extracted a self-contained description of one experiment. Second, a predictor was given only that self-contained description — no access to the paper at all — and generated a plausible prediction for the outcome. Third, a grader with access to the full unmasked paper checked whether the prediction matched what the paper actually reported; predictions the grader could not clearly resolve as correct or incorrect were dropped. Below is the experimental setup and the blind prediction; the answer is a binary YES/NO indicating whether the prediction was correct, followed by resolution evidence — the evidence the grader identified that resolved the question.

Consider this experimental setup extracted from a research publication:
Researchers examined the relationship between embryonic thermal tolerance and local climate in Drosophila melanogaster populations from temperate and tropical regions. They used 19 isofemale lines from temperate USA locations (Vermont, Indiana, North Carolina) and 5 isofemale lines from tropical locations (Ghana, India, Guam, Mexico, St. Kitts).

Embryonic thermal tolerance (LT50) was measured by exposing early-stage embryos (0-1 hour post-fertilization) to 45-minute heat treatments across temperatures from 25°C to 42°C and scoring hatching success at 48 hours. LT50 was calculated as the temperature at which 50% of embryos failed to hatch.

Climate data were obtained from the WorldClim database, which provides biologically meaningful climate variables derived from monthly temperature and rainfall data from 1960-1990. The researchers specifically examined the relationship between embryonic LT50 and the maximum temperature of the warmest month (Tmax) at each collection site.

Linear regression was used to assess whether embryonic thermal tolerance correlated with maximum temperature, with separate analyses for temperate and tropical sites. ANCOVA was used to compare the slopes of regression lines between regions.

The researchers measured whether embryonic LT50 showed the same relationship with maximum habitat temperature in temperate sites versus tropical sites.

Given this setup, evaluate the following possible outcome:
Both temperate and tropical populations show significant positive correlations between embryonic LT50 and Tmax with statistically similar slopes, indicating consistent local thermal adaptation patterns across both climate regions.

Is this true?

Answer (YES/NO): NO